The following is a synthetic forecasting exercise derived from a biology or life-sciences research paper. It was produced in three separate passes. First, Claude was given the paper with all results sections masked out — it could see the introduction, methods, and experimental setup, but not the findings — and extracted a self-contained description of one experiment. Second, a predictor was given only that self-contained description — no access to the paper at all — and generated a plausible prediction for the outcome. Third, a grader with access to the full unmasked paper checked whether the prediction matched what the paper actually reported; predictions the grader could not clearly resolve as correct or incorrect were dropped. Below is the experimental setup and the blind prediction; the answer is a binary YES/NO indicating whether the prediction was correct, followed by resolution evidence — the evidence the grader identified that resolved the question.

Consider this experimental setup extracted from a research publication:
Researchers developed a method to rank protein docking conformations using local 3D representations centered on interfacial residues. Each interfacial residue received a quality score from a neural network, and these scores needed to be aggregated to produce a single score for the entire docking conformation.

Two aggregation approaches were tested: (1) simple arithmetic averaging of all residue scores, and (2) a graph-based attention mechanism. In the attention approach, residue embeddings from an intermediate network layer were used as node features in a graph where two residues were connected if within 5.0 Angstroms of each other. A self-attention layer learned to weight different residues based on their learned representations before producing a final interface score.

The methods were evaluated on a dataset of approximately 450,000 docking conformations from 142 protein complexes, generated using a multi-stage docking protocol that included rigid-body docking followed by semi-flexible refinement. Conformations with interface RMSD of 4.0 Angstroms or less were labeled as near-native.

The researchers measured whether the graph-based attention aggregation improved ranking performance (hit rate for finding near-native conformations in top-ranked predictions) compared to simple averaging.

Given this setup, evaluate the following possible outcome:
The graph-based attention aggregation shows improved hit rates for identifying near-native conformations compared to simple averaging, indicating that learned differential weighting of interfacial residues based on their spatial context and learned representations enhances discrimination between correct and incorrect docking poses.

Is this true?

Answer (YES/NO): NO